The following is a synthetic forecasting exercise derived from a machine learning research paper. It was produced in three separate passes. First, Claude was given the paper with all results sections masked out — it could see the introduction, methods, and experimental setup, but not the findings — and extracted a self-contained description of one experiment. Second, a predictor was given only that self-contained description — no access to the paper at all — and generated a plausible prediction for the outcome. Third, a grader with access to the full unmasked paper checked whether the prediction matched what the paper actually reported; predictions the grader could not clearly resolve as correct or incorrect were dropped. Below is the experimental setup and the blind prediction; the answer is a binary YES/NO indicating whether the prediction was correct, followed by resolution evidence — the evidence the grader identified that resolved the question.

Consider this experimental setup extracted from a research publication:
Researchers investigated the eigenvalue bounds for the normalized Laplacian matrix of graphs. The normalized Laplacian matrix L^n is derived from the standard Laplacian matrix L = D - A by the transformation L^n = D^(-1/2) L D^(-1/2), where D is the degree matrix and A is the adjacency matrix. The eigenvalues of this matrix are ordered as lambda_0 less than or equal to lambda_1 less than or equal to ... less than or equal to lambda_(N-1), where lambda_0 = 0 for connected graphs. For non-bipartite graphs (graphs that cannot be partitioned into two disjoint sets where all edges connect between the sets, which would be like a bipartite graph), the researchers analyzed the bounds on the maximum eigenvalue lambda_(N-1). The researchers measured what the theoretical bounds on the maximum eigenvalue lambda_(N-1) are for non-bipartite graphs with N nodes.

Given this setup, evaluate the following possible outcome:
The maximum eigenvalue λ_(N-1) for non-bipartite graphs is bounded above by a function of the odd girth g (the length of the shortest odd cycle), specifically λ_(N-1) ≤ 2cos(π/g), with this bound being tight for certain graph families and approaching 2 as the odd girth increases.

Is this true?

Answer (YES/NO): NO